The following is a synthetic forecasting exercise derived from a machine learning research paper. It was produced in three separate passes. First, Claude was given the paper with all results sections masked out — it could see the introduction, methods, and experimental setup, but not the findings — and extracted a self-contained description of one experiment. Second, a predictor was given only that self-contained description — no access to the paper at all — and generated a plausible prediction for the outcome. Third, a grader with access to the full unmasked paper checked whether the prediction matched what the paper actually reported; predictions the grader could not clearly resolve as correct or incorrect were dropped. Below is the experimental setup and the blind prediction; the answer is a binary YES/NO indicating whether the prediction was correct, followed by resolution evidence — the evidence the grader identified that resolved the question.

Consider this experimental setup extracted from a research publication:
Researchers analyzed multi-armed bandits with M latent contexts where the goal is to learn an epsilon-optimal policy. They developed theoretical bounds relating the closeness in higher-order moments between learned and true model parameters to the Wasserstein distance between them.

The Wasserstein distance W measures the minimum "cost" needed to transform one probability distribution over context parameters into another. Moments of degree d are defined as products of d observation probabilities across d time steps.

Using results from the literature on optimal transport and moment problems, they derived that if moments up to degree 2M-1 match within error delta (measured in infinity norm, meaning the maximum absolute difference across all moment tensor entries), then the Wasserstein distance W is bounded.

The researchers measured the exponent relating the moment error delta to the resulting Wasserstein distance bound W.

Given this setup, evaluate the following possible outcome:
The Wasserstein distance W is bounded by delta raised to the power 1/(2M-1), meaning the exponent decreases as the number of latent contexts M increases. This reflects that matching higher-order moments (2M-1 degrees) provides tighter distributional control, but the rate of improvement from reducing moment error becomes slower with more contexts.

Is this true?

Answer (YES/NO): YES